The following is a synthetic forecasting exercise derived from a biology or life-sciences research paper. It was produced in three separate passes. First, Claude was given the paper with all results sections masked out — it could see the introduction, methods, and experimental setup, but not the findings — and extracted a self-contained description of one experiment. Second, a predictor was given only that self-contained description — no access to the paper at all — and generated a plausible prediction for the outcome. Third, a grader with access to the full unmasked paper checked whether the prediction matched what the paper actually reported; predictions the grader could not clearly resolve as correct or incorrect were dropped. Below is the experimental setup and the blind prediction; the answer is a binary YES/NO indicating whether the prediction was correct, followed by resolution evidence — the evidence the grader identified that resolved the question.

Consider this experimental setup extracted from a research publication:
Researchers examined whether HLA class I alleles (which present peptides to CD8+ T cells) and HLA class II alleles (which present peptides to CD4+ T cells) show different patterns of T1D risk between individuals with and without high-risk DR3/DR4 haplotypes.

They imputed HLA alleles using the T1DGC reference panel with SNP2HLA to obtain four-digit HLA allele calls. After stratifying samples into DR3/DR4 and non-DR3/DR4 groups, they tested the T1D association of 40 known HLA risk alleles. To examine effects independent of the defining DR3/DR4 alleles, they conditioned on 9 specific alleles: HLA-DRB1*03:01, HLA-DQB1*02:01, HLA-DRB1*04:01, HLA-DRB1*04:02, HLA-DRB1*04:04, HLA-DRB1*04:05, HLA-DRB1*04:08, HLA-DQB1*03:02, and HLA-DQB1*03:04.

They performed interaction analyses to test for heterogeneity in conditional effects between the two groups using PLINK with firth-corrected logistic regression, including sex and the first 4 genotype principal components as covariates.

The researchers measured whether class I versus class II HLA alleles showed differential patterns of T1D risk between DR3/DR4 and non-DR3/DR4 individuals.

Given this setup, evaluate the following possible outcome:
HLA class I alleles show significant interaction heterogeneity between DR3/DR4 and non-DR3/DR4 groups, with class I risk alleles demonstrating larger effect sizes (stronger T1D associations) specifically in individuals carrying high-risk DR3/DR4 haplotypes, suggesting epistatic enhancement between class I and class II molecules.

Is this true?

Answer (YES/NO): NO